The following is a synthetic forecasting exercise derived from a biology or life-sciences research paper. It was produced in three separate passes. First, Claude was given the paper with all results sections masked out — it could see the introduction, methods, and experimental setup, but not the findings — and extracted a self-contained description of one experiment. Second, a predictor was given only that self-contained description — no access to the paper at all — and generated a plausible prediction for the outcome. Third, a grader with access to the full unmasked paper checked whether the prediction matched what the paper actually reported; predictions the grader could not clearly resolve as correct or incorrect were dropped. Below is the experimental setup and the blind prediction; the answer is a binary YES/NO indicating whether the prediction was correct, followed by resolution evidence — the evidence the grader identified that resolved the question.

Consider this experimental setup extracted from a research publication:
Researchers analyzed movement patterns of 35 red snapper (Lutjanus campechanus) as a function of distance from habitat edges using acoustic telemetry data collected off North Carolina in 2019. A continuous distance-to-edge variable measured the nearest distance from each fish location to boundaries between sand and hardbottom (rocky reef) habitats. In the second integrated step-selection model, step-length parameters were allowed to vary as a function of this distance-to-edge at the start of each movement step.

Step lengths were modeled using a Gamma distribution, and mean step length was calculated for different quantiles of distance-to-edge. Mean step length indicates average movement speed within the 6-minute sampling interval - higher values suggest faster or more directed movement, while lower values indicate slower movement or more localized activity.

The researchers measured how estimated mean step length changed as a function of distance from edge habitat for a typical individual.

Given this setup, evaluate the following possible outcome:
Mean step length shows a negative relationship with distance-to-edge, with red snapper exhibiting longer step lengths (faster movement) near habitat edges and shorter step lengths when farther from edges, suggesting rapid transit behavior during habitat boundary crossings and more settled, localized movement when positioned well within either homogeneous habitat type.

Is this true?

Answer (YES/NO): NO